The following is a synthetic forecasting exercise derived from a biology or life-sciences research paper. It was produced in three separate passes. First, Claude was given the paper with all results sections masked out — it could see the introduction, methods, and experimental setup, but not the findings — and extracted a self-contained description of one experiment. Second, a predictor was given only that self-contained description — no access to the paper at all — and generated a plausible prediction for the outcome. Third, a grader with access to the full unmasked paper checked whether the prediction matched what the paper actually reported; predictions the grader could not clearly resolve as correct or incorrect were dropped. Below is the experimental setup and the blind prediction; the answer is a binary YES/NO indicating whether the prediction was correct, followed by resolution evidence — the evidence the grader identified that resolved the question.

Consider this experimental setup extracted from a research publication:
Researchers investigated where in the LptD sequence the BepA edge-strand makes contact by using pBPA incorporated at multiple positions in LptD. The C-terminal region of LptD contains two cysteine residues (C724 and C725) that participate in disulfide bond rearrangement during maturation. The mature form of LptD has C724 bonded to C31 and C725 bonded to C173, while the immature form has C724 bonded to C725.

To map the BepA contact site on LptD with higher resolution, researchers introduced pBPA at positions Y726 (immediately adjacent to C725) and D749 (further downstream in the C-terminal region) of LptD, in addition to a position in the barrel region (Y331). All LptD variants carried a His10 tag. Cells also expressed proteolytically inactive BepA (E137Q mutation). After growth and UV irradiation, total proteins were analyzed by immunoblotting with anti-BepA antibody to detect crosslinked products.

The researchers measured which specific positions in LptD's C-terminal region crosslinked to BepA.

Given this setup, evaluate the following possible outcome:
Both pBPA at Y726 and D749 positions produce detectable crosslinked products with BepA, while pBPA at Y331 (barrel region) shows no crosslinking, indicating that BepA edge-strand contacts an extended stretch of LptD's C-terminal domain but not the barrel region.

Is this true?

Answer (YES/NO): NO